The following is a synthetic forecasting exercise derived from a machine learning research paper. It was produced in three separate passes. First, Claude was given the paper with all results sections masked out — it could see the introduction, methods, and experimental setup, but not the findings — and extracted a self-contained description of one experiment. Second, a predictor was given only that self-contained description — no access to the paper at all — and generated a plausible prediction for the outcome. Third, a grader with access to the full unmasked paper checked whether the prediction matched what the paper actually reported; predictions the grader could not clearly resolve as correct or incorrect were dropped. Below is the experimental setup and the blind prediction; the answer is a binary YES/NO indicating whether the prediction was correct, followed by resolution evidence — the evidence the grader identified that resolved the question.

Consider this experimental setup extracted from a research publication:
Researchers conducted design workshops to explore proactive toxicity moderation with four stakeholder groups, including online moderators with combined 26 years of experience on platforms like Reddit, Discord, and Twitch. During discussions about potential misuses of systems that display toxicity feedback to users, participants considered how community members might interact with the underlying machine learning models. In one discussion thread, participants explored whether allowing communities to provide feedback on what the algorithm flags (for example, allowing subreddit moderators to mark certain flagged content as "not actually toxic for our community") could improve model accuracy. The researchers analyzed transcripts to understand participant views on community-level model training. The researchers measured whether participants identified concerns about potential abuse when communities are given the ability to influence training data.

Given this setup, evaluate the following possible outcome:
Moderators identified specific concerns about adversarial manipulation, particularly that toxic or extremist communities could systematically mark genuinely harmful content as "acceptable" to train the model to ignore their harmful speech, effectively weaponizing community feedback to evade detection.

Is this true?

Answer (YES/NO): YES